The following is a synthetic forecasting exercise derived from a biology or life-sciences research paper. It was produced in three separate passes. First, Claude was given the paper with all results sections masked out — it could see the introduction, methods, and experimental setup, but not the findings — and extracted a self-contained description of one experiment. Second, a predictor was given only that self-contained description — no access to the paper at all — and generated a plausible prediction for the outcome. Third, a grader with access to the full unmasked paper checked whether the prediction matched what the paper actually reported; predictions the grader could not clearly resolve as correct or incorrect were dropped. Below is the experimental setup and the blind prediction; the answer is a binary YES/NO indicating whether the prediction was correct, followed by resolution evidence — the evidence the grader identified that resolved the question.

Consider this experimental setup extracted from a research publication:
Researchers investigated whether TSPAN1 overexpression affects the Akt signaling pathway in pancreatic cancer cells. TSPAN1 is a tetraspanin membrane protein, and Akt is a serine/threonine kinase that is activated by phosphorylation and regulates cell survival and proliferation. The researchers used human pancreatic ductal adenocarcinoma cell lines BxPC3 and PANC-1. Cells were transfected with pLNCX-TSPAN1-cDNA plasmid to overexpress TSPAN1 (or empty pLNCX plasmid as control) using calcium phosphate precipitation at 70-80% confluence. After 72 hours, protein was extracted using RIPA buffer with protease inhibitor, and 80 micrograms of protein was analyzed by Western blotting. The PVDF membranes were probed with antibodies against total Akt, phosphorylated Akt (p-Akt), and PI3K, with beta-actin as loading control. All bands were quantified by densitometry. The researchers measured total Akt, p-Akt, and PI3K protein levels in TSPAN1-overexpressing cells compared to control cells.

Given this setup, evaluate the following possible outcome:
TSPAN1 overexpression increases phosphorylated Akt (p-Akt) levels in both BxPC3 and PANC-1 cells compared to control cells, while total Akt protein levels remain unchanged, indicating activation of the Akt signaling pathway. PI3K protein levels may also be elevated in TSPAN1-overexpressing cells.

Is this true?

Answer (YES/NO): NO